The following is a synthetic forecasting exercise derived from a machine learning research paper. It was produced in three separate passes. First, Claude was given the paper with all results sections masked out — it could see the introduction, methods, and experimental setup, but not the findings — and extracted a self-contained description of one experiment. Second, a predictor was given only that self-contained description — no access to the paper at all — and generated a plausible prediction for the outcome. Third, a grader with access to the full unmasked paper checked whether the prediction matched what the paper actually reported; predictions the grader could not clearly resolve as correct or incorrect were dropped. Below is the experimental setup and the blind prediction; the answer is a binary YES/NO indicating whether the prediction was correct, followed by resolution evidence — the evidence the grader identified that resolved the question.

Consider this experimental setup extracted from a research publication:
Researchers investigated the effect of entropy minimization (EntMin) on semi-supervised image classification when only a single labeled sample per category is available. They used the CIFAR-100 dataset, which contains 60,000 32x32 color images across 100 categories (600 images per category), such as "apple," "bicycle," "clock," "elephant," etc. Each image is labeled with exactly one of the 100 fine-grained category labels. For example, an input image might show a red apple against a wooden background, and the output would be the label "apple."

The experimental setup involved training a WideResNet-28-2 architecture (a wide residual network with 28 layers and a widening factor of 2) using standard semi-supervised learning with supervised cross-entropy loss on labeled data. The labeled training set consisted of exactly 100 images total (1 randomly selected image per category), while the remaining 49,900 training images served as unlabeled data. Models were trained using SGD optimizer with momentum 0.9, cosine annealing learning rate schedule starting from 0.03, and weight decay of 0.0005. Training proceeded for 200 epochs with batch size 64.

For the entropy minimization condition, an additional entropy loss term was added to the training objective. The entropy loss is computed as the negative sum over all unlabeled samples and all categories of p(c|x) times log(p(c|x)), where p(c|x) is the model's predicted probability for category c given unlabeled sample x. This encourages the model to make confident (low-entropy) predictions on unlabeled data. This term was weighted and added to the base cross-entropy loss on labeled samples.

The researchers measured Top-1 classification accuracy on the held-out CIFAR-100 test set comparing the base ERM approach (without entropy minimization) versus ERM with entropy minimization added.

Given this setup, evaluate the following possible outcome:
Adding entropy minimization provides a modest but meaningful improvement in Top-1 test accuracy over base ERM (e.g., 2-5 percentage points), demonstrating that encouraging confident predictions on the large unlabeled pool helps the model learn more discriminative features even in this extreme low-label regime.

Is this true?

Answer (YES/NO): NO